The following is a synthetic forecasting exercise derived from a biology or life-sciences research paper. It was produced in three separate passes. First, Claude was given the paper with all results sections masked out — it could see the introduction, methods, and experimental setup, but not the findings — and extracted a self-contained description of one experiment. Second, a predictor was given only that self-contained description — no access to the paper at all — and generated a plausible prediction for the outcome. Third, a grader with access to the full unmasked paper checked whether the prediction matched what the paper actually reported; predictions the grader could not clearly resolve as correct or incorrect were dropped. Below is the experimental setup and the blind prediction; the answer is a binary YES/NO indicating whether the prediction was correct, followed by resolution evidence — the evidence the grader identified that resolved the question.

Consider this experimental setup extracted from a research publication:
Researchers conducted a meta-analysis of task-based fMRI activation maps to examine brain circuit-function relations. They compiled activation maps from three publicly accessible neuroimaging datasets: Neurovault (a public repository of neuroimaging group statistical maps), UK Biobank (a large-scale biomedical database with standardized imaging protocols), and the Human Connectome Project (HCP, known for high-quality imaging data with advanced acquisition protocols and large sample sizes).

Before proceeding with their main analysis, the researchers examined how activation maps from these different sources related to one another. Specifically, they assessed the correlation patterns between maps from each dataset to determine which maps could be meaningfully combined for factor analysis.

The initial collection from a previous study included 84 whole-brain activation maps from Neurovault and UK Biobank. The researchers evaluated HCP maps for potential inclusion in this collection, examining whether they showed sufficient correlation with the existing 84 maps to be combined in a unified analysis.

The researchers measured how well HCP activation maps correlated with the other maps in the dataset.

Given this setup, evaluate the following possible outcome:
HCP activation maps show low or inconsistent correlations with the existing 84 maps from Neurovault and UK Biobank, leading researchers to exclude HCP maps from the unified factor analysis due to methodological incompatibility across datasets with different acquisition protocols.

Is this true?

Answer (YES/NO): NO